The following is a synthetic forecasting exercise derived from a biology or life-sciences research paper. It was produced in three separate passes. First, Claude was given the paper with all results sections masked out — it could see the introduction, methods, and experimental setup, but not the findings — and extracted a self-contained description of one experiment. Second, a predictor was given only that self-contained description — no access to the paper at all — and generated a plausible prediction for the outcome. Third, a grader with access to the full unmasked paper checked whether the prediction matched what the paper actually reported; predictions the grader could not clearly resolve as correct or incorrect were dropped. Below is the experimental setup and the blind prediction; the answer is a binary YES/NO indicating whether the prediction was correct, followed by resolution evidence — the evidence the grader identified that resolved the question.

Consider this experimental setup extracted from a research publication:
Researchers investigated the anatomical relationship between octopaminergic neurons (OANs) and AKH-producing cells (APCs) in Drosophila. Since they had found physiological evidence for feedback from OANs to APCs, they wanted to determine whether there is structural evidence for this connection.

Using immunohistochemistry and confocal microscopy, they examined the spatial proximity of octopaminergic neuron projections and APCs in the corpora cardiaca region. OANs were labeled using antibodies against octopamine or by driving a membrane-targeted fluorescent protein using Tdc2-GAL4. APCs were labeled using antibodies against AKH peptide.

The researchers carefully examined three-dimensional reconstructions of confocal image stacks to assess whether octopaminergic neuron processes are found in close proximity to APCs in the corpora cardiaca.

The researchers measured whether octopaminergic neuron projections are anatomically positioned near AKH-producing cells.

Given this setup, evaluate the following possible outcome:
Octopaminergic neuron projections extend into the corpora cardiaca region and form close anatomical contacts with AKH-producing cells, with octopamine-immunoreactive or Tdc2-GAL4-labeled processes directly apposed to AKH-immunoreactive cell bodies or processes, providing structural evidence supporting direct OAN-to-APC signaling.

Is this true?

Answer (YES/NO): NO